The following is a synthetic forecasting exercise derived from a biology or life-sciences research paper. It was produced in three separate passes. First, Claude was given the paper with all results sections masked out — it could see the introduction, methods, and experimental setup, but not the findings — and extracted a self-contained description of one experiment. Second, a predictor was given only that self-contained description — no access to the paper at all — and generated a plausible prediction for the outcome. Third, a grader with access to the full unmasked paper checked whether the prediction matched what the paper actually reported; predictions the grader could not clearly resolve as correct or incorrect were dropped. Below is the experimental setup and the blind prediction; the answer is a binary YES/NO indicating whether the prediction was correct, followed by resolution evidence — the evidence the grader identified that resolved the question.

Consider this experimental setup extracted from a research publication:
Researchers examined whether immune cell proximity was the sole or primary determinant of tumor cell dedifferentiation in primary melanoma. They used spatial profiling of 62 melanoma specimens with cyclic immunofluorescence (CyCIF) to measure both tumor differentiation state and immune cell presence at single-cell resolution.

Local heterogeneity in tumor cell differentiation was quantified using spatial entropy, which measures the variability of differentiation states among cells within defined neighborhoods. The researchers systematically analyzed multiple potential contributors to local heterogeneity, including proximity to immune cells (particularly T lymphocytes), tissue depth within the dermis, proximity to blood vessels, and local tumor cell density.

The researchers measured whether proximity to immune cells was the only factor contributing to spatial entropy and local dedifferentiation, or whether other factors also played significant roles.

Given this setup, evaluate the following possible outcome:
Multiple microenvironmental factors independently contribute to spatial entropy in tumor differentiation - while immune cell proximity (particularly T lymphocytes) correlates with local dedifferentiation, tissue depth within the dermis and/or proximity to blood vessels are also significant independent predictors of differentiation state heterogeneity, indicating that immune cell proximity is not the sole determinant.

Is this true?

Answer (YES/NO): YES